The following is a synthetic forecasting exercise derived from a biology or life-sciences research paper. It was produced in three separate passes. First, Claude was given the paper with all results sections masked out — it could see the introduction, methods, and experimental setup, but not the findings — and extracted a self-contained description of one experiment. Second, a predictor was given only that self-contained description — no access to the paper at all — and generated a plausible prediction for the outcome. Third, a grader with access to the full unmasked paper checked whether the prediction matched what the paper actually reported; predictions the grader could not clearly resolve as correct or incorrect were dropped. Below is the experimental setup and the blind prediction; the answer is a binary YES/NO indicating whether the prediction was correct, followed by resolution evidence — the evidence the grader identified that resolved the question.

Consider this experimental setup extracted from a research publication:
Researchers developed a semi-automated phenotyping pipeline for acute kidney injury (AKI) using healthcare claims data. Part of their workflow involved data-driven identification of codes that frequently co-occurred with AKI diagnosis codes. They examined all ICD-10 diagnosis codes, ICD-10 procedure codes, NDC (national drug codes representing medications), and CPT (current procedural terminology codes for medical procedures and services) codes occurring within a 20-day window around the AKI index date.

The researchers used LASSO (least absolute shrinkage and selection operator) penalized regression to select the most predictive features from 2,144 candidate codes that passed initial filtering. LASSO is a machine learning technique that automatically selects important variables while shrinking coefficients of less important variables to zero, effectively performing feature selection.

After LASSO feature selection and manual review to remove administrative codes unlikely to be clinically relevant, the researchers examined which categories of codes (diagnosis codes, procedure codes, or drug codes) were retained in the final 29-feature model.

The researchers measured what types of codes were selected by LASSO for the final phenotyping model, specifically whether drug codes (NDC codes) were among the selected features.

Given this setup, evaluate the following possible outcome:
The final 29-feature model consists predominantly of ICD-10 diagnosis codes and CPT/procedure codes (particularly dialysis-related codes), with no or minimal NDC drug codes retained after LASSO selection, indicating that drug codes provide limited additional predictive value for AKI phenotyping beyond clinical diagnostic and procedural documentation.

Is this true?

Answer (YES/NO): NO